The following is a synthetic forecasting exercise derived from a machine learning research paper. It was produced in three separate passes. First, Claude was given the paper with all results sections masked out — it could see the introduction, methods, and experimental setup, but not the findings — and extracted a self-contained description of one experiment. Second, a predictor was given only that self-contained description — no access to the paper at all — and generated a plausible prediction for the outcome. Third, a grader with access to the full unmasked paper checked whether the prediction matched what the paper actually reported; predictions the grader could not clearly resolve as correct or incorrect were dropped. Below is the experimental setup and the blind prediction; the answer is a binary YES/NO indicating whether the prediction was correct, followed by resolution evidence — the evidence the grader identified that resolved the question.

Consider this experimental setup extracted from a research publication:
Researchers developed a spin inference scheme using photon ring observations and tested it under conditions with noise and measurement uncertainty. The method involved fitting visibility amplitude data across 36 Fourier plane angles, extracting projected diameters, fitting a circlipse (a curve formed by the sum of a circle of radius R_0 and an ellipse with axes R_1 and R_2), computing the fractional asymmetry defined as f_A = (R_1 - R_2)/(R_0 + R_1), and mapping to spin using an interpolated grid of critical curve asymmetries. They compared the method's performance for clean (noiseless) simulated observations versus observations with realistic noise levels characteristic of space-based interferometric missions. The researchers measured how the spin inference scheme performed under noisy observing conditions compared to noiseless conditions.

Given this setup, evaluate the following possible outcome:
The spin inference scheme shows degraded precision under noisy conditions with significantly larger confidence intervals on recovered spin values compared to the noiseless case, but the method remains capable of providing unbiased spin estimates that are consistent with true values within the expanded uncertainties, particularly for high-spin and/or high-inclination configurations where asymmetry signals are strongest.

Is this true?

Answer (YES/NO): NO